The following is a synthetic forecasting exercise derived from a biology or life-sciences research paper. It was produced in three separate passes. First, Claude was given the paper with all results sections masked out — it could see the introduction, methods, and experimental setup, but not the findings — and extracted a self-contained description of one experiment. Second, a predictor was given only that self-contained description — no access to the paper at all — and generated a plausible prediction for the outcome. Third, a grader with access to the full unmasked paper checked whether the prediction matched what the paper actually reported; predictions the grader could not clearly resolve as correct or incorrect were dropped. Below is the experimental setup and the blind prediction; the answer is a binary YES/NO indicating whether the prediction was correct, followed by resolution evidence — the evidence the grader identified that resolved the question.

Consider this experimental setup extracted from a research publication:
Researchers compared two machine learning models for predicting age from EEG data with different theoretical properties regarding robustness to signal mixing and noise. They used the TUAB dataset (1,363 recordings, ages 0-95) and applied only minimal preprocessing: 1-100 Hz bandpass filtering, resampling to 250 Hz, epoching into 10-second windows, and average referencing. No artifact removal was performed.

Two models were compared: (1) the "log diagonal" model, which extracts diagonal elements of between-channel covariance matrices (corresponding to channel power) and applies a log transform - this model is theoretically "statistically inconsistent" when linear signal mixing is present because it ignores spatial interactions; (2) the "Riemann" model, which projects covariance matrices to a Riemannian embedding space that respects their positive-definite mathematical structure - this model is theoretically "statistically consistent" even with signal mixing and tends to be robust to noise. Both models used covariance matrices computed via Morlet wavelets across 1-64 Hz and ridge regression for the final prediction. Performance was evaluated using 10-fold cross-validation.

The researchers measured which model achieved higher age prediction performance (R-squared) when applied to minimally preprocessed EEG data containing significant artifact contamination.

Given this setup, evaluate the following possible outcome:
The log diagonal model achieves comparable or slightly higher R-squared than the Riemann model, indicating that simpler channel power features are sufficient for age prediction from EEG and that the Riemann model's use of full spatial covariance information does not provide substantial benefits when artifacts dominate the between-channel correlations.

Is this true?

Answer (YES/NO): NO